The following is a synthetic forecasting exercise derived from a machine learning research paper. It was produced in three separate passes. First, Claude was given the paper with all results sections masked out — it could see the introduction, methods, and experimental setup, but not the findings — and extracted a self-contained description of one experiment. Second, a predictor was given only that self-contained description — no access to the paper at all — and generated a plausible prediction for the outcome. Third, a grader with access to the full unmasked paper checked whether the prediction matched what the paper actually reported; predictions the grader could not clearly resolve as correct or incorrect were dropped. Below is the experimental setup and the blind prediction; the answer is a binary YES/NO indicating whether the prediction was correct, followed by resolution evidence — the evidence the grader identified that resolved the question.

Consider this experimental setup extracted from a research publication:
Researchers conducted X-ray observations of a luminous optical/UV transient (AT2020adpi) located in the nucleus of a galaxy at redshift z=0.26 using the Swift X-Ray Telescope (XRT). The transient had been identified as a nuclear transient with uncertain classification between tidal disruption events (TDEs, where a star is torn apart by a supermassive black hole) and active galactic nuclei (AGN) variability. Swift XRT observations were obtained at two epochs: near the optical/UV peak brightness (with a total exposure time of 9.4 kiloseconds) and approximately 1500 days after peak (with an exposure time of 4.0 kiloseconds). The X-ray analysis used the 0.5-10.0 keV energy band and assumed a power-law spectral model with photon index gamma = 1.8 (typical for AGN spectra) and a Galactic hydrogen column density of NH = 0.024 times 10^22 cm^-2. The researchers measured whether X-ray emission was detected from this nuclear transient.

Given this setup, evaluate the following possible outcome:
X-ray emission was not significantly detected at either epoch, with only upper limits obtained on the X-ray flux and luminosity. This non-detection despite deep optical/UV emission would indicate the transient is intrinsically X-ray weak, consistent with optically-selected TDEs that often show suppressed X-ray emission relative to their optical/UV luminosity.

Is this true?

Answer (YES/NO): NO